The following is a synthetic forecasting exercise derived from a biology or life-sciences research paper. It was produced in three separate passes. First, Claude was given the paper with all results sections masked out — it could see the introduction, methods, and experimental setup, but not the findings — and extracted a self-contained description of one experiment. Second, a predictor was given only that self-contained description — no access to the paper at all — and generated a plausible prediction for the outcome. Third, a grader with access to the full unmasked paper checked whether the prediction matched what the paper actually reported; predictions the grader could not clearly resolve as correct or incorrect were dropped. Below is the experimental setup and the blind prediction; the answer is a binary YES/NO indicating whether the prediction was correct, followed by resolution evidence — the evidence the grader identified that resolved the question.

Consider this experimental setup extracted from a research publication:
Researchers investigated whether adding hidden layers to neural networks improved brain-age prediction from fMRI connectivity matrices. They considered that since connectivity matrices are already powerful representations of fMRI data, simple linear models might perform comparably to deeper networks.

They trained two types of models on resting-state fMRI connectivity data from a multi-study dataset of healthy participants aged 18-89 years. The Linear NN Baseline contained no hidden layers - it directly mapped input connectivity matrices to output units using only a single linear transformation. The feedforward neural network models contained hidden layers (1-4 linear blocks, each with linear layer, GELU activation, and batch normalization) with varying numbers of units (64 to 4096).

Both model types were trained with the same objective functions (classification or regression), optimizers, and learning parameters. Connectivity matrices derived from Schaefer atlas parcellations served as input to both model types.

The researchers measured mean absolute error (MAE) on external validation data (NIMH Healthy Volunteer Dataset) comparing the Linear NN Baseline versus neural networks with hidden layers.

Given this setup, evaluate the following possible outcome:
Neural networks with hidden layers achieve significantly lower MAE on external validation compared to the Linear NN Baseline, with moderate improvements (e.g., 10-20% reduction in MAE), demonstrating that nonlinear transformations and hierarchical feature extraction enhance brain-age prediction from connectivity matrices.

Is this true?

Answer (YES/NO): NO